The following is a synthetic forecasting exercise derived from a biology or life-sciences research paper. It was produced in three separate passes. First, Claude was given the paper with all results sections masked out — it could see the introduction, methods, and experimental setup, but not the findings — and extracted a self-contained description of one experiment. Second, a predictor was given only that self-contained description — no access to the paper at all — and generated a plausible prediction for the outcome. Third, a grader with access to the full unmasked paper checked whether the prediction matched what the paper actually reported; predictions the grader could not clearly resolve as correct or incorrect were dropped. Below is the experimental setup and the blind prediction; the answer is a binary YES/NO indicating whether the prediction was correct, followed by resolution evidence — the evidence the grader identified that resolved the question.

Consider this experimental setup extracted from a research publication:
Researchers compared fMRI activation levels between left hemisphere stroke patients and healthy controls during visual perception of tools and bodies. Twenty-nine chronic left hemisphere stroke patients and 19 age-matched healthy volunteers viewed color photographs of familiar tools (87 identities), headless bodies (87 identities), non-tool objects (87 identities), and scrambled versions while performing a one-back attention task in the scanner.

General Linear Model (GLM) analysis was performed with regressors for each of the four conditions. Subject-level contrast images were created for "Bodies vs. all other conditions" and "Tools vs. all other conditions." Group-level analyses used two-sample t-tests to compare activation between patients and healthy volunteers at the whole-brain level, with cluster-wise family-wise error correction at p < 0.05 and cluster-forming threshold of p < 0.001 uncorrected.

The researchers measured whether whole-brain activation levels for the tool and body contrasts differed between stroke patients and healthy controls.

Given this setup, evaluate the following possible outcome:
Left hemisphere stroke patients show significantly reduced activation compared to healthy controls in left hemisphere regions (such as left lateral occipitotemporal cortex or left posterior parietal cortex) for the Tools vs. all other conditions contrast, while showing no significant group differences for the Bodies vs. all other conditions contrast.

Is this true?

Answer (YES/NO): NO